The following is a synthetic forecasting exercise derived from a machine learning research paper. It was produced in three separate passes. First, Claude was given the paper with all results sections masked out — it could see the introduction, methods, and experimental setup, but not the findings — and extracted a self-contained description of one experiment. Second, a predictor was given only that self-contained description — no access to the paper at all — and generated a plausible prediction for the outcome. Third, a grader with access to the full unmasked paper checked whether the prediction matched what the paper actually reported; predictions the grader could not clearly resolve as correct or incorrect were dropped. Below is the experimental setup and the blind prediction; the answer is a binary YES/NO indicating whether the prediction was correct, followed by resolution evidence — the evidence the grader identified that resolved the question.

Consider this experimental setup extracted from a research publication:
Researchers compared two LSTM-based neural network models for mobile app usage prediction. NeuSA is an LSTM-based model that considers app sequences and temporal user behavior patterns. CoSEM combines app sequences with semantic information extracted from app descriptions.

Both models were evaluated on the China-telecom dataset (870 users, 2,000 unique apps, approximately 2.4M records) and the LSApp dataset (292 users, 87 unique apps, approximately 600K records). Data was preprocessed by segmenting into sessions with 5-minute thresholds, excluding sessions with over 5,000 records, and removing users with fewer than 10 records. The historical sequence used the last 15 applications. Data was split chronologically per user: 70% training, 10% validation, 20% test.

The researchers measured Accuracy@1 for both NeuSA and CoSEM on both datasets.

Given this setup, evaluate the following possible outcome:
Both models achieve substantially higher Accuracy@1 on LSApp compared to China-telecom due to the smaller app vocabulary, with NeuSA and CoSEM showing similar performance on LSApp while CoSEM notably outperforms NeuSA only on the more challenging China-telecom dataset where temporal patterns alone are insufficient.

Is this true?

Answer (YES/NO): NO